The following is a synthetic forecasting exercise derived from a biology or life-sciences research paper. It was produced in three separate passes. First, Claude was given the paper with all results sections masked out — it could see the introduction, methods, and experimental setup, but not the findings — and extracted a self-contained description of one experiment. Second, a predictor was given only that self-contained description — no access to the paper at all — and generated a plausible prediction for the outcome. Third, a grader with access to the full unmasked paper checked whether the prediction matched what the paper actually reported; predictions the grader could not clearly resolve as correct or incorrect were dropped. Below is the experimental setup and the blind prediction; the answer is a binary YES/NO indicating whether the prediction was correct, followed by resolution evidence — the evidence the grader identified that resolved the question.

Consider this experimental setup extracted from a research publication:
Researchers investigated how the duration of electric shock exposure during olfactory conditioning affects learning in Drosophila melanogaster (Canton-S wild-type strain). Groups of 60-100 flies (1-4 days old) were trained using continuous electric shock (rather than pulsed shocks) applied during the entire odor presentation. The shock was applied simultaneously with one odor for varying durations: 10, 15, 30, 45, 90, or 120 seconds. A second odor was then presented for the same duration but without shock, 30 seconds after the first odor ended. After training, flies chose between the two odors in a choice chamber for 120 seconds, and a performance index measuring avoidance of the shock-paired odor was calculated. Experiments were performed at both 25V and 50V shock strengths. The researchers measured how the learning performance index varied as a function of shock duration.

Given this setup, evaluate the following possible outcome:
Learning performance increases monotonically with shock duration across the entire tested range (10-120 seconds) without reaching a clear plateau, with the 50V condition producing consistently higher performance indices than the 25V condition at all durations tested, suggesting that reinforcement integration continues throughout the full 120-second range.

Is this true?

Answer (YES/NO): NO